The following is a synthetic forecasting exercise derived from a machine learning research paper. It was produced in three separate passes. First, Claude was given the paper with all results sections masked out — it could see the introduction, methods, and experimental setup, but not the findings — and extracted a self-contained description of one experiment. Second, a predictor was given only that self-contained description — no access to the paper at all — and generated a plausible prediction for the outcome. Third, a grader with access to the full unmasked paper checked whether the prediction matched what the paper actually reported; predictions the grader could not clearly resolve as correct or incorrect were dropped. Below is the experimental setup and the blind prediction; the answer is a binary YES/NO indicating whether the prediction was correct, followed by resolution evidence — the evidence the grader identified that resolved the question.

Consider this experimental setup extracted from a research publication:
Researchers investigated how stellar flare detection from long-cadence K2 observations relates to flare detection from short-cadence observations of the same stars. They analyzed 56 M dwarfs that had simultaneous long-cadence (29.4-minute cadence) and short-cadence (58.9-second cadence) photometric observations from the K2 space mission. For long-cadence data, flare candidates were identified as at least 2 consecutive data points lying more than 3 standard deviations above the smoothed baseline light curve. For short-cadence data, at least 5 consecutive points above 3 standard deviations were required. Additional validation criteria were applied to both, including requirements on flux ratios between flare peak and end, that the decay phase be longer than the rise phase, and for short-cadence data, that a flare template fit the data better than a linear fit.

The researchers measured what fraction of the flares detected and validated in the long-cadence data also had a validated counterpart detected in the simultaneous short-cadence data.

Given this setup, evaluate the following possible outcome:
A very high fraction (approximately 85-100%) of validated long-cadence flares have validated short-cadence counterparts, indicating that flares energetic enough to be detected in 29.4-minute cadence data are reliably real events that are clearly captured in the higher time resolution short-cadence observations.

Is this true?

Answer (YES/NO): NO